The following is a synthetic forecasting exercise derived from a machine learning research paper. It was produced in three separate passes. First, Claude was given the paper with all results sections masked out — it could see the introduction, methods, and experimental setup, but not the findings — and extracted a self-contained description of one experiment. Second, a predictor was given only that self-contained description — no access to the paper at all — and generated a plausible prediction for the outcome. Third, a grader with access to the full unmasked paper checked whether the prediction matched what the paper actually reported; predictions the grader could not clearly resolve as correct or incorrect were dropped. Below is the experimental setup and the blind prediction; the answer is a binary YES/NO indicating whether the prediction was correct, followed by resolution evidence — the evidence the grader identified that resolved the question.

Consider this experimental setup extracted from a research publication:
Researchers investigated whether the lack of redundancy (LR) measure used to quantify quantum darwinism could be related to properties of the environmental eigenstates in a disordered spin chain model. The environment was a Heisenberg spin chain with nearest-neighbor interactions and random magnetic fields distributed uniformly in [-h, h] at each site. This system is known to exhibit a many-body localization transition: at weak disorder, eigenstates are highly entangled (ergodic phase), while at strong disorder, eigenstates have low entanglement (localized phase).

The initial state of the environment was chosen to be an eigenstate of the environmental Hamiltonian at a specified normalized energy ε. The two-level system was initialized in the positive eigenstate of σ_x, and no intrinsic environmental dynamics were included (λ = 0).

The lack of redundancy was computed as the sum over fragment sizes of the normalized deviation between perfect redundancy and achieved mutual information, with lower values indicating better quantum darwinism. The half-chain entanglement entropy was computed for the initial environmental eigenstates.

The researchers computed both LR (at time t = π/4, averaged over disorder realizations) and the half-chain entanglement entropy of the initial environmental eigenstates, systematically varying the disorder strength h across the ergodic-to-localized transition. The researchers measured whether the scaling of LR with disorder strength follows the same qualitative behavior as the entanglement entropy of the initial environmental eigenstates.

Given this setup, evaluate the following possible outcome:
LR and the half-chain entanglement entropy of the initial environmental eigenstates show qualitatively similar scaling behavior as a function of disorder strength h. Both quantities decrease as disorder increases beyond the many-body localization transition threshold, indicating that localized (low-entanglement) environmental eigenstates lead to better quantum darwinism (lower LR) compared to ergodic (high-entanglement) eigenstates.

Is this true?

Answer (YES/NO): YES